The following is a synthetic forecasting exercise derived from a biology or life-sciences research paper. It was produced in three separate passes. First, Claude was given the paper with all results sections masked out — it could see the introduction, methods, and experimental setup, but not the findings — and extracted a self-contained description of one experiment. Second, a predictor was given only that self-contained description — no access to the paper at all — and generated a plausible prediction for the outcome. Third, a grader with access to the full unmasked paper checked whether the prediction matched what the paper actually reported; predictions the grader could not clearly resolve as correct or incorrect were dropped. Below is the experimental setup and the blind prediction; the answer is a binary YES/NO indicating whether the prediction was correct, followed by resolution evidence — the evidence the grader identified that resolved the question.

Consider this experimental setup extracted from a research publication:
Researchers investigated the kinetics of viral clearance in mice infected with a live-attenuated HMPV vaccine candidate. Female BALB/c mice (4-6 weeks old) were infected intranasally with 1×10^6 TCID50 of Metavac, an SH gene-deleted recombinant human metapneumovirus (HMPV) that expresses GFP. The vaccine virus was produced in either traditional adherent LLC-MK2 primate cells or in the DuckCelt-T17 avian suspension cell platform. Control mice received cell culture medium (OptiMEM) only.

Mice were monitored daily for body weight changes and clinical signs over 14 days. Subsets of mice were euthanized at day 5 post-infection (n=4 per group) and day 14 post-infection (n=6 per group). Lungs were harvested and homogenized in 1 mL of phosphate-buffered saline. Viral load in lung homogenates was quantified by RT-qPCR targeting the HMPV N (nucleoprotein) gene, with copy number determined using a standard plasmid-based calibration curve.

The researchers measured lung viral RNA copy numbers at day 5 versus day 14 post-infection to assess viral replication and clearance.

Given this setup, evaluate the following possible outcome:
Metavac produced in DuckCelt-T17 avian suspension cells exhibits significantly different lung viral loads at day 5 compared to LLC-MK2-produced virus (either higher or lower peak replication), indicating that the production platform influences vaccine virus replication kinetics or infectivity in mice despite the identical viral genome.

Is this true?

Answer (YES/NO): NO